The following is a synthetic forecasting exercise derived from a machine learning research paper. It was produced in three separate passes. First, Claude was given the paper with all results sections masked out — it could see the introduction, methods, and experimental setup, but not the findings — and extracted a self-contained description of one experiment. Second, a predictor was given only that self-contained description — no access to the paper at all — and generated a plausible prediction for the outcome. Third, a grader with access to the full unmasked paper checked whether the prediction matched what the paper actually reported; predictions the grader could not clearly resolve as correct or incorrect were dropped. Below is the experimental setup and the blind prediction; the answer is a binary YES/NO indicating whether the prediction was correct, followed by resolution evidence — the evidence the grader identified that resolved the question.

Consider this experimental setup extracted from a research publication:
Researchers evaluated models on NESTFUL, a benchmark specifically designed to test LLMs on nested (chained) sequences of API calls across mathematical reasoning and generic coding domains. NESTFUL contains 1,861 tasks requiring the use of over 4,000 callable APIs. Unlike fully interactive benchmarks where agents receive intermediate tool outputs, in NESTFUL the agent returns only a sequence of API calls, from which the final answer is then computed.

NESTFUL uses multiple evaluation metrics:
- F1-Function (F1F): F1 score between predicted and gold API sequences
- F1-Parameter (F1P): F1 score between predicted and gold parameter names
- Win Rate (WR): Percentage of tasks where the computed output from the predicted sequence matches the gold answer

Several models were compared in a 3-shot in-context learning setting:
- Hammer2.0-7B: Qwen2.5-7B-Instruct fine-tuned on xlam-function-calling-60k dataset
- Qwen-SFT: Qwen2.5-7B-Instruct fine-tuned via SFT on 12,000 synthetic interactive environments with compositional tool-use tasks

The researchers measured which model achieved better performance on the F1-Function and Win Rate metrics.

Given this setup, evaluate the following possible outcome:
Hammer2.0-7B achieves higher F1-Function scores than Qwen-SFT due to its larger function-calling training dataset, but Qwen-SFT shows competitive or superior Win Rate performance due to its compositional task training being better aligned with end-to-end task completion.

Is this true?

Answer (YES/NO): NO